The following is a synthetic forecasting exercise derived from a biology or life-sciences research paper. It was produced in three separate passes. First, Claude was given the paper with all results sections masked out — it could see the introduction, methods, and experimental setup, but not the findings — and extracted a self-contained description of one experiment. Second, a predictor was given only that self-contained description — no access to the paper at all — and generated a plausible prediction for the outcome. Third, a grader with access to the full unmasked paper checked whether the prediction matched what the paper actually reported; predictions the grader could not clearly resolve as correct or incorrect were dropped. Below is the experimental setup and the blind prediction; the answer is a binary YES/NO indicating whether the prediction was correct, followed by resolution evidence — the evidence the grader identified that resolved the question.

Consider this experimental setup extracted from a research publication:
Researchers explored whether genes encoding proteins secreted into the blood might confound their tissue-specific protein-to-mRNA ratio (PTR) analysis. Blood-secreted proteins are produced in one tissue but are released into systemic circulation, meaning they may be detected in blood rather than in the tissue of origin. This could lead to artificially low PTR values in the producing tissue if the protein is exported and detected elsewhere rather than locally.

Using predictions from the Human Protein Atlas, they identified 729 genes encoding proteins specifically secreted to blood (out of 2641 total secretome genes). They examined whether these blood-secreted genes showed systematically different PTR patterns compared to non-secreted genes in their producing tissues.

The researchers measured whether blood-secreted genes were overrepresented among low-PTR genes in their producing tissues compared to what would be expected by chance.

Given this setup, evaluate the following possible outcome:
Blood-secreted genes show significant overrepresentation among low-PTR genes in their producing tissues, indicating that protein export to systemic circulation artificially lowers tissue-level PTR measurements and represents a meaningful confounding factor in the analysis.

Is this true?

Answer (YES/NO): NO